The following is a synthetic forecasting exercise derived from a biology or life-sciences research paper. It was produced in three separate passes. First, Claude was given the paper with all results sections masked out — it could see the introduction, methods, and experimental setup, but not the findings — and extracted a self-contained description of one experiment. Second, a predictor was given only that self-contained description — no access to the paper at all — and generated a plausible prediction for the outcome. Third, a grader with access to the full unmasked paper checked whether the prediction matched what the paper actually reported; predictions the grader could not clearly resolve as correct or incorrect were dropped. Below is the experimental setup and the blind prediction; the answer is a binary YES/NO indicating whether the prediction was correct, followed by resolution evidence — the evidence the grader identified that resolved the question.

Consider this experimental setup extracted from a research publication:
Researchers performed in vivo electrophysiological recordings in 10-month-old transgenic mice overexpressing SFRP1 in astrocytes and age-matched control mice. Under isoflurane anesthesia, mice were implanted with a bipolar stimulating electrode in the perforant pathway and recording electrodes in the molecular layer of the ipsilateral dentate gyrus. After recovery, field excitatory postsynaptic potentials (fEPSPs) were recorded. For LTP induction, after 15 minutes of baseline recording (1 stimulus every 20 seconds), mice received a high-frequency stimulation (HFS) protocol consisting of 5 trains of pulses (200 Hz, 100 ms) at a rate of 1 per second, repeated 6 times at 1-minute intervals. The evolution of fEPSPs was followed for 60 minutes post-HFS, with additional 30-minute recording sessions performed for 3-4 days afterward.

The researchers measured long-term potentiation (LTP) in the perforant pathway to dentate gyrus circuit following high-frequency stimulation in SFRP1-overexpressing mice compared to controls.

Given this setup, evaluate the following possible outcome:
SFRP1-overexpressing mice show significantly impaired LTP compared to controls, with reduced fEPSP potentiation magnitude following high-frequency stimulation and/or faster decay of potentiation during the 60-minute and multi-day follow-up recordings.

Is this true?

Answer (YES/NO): YES